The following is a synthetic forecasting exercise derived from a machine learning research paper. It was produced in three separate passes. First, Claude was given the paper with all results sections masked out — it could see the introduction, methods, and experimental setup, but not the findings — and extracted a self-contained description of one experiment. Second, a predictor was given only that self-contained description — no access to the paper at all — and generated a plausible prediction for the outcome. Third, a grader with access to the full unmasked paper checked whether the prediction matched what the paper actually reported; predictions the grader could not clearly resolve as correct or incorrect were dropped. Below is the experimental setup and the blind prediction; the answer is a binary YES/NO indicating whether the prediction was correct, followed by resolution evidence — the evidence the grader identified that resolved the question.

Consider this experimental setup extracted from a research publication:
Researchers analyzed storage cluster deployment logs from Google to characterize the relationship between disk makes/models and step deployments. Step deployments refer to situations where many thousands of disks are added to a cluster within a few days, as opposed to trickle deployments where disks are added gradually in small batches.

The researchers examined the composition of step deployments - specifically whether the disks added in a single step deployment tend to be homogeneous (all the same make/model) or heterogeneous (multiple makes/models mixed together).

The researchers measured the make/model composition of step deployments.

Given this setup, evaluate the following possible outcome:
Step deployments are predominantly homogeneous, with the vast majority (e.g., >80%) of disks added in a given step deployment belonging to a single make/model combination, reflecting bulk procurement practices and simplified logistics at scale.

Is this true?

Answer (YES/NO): YES